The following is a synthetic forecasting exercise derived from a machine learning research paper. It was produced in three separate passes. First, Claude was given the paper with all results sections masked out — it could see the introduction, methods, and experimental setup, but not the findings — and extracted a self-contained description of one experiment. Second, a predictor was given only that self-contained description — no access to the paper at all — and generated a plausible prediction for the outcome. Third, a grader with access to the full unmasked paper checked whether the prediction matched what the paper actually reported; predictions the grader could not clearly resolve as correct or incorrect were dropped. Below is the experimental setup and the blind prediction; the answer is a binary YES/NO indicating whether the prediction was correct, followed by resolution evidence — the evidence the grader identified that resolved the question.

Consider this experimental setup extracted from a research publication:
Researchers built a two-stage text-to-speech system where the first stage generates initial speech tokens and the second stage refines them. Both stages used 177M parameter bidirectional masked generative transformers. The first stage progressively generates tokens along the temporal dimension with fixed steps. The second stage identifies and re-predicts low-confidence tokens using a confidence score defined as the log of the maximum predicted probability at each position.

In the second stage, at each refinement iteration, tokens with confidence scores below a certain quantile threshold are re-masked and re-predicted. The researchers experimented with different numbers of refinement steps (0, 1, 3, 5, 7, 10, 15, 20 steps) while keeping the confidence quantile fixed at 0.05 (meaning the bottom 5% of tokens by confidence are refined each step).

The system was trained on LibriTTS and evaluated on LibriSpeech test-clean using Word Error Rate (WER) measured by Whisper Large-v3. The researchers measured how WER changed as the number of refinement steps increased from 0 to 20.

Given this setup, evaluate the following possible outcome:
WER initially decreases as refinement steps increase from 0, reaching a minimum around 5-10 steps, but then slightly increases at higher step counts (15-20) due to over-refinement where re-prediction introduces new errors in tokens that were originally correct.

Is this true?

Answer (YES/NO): NO